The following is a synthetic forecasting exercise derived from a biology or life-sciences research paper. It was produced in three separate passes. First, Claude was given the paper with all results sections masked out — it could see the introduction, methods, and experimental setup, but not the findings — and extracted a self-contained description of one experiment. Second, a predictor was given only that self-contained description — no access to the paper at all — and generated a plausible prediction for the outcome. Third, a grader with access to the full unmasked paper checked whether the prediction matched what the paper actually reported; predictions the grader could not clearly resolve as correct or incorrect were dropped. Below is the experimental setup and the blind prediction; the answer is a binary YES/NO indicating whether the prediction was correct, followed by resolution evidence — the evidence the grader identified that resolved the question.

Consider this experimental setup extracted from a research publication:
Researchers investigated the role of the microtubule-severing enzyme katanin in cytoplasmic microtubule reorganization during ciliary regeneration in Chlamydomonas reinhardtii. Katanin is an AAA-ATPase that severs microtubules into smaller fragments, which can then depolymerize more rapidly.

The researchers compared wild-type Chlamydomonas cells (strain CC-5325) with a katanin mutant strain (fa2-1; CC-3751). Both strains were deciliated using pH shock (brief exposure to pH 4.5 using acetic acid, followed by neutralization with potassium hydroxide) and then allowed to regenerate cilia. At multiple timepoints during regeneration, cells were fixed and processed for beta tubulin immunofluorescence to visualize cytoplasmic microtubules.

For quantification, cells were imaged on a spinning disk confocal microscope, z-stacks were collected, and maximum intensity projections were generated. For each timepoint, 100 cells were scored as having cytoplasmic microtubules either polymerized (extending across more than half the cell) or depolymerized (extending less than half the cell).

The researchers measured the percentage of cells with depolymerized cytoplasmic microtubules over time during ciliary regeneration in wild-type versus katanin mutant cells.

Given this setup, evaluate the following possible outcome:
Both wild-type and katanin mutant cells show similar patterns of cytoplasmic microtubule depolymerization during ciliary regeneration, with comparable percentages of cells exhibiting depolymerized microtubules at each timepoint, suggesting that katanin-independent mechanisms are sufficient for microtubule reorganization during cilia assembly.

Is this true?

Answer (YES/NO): YES